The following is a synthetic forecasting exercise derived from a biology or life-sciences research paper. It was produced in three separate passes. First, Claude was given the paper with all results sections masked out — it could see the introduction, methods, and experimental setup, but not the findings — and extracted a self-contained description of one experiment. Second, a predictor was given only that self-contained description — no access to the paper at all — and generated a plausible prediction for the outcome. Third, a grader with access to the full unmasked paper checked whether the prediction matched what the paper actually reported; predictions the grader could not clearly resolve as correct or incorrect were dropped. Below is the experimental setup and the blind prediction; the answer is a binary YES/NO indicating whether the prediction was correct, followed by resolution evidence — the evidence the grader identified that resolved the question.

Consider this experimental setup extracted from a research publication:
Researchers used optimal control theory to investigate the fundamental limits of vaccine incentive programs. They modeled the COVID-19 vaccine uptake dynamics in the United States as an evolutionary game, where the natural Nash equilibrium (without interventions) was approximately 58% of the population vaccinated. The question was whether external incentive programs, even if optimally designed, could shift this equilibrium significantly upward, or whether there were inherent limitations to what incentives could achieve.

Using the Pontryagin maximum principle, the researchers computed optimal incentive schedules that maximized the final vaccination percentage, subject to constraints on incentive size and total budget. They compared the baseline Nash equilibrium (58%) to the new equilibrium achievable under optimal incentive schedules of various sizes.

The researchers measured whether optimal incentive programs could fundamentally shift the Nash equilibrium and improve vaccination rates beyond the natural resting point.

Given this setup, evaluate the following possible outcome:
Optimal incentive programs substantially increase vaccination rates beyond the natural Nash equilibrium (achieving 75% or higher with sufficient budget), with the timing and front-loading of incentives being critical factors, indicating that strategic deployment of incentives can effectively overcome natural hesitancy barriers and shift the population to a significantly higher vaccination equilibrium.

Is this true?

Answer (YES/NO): NO